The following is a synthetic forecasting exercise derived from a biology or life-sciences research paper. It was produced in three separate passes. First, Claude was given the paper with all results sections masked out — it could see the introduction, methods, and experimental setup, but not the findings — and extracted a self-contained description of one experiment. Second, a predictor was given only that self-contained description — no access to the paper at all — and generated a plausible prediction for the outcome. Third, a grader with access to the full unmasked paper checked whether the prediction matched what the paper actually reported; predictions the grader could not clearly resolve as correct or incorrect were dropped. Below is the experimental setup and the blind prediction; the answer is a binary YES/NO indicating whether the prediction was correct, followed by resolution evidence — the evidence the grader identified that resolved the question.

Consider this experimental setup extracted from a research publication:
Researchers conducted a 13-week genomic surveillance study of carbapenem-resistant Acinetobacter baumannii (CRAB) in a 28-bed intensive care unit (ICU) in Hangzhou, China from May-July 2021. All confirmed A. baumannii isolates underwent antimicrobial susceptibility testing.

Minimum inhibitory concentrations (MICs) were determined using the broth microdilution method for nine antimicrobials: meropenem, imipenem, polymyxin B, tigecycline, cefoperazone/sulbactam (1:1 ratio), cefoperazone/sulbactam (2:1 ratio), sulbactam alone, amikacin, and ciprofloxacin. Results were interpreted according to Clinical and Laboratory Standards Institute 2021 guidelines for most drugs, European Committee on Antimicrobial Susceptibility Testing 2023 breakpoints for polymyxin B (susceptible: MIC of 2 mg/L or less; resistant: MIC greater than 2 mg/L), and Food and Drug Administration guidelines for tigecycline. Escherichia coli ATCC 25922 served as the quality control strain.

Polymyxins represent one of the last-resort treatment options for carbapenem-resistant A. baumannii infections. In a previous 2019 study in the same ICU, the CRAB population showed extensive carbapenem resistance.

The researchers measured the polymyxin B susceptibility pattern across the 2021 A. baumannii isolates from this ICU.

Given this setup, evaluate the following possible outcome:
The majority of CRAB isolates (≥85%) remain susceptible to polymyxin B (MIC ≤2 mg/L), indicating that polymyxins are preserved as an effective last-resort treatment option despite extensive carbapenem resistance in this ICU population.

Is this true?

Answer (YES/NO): YES